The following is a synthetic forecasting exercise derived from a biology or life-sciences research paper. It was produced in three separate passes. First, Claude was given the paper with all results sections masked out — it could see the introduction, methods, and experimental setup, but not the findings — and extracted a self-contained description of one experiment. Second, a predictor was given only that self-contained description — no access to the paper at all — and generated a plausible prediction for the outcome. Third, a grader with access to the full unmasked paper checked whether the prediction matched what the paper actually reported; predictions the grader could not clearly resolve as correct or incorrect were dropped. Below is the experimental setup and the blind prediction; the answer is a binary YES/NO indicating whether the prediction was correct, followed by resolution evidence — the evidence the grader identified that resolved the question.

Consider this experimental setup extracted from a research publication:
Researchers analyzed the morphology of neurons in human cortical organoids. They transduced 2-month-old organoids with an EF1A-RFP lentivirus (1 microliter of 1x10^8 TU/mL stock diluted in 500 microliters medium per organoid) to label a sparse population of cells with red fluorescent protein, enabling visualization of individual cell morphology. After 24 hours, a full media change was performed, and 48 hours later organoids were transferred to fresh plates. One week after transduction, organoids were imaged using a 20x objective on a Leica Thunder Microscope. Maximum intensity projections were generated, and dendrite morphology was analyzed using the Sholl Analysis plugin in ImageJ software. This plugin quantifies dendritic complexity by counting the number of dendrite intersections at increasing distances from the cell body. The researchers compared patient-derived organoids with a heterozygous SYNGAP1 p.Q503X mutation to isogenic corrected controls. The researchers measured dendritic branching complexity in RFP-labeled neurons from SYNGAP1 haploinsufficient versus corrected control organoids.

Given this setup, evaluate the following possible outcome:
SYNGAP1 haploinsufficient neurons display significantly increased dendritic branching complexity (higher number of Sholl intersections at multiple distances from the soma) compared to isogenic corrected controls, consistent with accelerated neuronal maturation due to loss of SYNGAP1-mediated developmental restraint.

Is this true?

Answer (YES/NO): YES